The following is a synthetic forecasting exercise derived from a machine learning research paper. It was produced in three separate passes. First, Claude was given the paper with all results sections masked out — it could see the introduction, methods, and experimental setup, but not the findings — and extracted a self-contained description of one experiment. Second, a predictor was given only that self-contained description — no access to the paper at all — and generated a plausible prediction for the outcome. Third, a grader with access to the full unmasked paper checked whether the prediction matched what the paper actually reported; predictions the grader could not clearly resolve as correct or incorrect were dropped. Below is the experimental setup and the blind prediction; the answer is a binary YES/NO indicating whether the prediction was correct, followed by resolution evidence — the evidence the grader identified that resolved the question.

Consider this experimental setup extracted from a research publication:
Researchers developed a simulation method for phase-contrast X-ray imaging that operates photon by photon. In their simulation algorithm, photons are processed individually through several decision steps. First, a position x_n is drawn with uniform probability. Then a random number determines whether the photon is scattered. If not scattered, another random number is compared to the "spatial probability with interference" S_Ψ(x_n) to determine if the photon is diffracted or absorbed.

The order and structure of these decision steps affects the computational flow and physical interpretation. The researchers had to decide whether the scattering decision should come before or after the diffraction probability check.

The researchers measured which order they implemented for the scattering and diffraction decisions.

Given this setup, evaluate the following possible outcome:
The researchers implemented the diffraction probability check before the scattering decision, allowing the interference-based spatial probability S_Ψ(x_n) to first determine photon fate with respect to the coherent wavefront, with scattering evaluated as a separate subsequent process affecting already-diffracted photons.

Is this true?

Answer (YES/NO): NO